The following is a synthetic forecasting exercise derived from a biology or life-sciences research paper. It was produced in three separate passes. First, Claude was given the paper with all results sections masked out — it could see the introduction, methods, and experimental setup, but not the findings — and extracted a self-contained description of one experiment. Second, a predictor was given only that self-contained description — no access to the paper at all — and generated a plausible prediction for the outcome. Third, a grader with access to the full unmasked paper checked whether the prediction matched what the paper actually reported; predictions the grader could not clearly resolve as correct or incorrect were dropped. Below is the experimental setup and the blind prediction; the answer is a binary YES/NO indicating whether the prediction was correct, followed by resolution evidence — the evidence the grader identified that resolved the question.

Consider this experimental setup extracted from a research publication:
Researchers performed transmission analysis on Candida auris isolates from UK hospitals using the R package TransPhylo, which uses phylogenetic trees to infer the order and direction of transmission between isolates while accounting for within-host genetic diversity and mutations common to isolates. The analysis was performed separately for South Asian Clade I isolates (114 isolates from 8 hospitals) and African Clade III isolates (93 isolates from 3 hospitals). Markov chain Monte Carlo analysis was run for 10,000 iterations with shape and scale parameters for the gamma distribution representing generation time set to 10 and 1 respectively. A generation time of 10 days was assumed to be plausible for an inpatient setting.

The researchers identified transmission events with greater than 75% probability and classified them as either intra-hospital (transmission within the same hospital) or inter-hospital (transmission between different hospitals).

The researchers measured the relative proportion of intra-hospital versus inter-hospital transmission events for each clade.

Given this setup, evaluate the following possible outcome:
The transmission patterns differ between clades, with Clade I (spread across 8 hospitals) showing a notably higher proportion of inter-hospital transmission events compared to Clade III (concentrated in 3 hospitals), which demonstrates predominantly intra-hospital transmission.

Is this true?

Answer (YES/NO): YES